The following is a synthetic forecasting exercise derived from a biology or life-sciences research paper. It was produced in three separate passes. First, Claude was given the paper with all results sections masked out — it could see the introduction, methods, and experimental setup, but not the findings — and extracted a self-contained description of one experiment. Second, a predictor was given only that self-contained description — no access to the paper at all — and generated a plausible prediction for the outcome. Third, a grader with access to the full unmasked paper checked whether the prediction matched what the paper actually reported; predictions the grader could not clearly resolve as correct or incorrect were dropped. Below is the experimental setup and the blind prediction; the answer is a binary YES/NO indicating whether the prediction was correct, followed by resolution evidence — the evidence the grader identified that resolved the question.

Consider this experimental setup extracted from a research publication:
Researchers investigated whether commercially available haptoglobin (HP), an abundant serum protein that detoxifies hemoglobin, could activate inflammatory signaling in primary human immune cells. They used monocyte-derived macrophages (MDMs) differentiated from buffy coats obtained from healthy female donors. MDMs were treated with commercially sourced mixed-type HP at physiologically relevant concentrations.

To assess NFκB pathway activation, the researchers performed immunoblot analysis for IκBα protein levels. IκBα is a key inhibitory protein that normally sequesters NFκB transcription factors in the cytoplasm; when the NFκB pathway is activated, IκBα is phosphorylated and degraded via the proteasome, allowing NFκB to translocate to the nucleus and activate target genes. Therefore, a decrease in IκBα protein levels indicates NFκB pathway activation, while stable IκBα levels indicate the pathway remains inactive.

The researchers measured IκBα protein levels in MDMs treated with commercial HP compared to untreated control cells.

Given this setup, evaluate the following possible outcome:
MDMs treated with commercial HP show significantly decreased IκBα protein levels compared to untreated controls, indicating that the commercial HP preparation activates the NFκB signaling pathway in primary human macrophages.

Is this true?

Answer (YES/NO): YES